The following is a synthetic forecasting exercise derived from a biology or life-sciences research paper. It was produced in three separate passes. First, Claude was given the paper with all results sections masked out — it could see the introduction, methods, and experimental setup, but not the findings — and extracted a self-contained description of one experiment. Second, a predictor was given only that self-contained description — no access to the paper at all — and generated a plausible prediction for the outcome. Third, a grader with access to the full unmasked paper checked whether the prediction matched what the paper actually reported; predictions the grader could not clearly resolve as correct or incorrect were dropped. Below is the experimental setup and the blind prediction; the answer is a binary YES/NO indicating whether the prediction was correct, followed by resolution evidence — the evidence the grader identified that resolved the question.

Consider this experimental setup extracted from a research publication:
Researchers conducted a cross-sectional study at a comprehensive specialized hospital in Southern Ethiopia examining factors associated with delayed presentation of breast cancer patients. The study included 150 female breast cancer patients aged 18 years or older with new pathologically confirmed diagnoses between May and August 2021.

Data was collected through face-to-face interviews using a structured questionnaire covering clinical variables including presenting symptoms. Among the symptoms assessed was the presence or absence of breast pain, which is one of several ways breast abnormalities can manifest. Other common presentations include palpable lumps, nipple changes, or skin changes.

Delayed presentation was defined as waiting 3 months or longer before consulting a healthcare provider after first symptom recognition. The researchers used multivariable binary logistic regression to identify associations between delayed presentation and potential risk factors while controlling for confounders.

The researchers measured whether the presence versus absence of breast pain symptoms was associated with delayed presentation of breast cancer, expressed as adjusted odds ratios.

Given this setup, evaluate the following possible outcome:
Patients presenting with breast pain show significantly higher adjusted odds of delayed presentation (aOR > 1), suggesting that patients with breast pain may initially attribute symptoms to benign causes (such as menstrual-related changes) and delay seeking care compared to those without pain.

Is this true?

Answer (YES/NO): NO